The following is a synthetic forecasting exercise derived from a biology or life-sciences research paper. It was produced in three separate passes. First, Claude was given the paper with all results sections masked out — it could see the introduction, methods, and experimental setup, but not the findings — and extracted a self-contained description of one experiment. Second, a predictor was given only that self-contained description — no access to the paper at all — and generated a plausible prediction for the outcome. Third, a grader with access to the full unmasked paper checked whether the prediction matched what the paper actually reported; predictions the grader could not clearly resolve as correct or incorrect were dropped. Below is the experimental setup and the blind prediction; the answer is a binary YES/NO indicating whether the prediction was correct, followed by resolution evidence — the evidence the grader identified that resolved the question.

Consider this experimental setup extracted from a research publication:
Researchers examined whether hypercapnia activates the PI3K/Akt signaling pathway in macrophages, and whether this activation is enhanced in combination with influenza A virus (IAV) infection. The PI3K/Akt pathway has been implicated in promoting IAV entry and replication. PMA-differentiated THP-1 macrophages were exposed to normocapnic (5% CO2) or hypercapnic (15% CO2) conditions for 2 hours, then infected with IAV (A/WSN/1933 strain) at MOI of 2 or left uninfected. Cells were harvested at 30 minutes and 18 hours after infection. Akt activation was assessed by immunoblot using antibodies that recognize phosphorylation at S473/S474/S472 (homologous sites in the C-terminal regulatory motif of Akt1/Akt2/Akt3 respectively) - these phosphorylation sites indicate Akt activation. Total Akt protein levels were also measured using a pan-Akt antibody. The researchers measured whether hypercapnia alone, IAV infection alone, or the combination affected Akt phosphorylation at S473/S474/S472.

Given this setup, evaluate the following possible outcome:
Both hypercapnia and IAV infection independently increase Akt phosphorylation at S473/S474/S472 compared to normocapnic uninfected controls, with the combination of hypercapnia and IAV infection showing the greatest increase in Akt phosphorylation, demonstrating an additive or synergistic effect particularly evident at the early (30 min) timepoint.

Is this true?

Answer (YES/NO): NO